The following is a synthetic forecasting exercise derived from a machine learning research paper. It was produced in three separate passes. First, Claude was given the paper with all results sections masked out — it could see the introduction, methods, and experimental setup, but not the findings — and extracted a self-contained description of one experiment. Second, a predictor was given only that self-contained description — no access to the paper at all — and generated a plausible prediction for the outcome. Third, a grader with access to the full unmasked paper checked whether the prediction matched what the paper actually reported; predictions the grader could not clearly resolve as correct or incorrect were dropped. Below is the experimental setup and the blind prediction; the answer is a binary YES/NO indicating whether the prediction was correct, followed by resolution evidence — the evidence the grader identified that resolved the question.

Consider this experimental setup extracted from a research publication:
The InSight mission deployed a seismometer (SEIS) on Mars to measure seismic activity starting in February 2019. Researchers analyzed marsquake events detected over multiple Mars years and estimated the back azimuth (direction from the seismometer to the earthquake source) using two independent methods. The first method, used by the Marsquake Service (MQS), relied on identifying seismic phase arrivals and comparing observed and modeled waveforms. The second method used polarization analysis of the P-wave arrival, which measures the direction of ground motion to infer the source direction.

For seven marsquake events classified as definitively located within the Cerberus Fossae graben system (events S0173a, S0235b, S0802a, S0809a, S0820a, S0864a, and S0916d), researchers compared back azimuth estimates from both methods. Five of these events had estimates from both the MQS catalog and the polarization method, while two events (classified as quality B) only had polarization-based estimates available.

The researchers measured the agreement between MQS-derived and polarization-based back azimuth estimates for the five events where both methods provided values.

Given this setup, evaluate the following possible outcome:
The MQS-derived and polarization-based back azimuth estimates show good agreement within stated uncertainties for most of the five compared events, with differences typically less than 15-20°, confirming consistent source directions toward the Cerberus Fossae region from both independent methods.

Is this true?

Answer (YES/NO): YES